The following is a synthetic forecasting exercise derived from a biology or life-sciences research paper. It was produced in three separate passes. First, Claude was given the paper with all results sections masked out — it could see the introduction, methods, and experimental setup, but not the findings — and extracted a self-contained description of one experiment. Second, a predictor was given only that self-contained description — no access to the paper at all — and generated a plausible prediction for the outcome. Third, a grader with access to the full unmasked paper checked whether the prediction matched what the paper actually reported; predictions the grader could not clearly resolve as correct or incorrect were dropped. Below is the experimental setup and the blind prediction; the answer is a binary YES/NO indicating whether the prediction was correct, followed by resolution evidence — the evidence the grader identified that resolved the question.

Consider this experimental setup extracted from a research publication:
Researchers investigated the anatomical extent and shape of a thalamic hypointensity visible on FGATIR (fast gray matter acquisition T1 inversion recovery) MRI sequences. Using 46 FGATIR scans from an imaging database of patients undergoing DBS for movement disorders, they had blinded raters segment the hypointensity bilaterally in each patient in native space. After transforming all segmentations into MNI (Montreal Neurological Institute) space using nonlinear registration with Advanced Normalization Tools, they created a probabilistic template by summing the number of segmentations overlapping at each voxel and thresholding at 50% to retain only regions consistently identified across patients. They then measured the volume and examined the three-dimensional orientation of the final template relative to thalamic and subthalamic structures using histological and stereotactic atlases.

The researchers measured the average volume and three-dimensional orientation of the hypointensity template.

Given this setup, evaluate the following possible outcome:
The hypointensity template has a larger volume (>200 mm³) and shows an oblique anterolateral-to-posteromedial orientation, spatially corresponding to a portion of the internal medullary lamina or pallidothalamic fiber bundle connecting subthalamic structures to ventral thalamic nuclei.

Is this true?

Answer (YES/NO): NO